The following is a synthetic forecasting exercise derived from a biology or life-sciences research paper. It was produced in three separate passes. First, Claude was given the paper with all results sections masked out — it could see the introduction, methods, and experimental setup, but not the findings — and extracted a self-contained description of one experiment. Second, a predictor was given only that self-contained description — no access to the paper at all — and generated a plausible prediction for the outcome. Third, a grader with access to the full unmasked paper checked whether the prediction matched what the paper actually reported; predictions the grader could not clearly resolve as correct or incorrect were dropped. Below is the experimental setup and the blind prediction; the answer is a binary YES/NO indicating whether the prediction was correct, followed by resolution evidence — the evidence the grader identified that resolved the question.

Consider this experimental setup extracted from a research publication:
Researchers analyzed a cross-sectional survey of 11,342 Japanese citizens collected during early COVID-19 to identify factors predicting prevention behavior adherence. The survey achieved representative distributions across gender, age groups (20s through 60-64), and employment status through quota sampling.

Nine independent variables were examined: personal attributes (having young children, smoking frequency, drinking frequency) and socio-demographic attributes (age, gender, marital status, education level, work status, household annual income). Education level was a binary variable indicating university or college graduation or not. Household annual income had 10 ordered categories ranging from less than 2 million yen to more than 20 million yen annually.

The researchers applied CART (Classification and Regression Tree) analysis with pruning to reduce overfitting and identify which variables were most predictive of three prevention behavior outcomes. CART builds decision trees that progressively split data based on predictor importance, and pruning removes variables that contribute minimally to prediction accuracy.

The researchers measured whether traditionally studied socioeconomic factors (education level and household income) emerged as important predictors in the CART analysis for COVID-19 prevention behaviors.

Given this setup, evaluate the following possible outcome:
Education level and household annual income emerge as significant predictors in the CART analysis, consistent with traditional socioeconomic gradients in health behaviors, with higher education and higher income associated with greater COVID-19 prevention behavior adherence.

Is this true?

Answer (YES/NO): NO